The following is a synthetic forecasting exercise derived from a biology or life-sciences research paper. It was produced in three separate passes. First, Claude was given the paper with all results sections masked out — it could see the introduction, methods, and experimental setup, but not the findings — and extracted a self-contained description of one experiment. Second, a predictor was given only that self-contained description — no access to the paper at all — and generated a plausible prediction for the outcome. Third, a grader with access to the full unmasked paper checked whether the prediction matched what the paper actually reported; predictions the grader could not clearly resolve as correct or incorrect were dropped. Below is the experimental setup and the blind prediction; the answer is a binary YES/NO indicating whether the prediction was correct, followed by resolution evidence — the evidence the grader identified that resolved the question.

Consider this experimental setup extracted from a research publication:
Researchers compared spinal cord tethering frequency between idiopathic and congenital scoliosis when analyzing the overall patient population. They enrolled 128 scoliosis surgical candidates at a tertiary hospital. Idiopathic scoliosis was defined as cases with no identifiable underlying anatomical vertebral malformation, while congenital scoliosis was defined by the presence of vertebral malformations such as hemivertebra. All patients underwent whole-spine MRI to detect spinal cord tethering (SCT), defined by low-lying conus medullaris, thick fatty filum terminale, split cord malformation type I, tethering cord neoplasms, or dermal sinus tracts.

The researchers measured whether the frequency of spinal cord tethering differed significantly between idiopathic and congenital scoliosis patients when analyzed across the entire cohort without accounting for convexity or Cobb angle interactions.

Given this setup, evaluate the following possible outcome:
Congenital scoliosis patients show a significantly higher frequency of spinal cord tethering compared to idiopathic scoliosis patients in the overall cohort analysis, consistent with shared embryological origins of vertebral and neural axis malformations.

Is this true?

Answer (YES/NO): NO